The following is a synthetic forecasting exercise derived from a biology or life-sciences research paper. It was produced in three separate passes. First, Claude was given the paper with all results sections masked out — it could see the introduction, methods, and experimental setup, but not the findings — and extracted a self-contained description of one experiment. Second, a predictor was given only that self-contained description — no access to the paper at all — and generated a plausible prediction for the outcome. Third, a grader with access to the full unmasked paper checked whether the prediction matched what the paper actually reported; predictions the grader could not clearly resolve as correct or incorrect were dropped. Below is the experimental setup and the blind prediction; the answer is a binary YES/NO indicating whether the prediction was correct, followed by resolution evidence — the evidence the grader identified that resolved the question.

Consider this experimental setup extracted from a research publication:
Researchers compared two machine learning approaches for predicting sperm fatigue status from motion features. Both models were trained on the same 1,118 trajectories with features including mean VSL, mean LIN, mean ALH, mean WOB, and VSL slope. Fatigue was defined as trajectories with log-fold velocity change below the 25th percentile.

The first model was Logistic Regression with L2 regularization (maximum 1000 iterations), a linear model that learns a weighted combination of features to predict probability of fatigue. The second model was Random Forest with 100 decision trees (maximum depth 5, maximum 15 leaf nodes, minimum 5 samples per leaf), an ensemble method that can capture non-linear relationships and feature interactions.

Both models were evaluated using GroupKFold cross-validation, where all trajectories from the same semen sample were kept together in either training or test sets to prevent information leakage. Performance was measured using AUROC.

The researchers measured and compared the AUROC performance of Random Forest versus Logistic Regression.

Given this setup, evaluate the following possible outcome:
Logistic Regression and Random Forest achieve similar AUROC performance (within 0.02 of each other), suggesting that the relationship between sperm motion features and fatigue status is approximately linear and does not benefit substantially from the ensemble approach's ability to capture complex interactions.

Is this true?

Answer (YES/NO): NO